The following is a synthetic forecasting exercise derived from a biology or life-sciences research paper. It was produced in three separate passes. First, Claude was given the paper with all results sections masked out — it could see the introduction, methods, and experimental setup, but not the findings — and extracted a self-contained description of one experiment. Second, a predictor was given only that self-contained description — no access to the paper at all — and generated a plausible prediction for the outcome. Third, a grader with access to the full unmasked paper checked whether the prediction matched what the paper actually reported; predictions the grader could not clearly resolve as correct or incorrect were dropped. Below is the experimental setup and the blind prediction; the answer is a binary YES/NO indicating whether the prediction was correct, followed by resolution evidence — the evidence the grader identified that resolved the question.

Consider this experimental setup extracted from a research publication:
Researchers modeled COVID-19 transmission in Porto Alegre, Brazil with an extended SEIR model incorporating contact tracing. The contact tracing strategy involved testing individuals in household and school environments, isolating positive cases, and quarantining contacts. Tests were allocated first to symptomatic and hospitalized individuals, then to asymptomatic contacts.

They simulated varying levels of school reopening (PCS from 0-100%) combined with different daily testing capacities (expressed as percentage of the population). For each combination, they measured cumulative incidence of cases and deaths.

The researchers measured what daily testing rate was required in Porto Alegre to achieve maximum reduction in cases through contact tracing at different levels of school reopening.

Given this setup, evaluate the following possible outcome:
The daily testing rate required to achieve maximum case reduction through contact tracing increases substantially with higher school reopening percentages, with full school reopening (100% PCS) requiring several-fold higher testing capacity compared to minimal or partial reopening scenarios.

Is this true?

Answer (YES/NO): NO